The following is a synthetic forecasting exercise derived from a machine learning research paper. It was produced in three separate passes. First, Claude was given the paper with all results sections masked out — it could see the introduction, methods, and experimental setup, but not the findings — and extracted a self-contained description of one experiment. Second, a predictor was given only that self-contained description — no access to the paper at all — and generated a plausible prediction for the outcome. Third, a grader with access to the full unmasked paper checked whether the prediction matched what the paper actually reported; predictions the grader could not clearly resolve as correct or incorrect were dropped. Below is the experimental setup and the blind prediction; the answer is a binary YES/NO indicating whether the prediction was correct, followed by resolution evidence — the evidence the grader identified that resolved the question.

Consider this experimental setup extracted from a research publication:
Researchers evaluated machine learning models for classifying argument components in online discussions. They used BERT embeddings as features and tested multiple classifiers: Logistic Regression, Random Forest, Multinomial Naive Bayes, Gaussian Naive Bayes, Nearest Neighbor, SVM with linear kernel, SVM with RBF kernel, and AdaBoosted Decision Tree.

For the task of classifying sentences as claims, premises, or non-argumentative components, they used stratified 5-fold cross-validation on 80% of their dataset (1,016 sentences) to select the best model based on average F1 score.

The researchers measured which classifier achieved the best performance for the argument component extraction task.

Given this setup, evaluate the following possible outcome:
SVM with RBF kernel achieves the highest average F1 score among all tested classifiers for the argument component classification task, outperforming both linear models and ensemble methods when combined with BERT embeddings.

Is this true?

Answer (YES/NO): NO